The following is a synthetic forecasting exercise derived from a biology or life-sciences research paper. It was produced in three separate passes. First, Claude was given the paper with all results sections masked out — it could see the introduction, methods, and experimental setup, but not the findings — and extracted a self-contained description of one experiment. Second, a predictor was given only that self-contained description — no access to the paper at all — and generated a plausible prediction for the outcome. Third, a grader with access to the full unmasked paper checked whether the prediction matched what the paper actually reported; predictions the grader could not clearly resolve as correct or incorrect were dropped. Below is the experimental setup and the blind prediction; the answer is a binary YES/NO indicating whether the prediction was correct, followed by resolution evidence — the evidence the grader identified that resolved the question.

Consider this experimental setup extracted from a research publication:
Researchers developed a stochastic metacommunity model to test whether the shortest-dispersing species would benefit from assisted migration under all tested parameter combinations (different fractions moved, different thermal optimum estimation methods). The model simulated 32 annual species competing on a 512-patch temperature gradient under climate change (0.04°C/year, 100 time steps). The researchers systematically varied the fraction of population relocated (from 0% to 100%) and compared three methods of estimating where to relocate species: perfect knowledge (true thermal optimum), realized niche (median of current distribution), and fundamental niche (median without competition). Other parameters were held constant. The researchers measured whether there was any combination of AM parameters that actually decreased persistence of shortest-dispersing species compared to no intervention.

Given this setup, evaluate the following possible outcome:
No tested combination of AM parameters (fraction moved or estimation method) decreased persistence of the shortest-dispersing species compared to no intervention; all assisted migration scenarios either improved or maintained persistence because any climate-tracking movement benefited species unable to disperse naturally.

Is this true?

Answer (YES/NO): YES